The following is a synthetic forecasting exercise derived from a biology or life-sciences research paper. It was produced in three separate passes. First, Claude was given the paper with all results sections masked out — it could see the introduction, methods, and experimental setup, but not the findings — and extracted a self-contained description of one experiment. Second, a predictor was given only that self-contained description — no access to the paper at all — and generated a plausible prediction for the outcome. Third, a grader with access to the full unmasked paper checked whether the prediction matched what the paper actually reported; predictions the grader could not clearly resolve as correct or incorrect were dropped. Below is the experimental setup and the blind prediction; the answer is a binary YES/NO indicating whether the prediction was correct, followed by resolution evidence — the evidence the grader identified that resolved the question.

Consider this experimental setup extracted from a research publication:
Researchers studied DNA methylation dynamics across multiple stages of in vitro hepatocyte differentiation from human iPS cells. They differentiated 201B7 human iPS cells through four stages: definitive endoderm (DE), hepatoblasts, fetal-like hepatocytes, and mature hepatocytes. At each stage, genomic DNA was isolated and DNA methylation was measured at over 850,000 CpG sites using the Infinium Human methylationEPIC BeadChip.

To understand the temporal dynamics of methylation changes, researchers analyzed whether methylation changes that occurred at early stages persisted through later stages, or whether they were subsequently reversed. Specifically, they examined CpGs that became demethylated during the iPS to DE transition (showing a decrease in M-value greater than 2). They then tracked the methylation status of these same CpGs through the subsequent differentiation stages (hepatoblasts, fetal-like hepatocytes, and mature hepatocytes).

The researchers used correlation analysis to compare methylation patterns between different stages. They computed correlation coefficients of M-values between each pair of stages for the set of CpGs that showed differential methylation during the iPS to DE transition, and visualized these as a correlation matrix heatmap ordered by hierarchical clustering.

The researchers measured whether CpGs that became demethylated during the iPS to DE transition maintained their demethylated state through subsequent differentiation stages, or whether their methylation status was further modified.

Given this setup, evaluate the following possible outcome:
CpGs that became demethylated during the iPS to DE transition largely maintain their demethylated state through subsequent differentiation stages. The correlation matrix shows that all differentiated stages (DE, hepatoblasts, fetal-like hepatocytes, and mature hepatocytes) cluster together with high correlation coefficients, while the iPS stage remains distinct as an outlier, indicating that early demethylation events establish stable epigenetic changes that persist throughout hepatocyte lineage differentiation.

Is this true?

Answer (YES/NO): NO